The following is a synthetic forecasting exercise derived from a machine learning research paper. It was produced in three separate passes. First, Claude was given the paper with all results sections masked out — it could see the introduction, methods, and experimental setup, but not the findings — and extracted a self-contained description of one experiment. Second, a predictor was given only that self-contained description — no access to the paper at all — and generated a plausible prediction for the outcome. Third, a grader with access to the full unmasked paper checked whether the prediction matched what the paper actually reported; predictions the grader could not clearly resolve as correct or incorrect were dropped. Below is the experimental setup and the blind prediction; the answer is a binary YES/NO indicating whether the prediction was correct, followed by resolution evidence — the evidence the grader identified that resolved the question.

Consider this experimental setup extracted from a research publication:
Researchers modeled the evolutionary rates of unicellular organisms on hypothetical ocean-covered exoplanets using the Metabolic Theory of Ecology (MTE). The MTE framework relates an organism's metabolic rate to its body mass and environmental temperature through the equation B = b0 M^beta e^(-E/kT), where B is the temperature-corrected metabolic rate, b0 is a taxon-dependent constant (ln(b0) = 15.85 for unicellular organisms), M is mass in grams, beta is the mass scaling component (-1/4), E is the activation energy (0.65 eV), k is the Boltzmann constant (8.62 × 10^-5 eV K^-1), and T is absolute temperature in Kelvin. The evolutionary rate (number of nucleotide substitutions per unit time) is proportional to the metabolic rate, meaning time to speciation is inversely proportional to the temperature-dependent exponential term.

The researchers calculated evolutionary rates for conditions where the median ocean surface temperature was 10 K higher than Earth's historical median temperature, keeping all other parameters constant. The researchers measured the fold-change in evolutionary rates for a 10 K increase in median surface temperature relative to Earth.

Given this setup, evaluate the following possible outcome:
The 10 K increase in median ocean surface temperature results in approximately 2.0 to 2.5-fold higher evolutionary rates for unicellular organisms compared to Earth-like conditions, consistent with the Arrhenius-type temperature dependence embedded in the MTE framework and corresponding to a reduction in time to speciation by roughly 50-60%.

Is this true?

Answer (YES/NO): YES